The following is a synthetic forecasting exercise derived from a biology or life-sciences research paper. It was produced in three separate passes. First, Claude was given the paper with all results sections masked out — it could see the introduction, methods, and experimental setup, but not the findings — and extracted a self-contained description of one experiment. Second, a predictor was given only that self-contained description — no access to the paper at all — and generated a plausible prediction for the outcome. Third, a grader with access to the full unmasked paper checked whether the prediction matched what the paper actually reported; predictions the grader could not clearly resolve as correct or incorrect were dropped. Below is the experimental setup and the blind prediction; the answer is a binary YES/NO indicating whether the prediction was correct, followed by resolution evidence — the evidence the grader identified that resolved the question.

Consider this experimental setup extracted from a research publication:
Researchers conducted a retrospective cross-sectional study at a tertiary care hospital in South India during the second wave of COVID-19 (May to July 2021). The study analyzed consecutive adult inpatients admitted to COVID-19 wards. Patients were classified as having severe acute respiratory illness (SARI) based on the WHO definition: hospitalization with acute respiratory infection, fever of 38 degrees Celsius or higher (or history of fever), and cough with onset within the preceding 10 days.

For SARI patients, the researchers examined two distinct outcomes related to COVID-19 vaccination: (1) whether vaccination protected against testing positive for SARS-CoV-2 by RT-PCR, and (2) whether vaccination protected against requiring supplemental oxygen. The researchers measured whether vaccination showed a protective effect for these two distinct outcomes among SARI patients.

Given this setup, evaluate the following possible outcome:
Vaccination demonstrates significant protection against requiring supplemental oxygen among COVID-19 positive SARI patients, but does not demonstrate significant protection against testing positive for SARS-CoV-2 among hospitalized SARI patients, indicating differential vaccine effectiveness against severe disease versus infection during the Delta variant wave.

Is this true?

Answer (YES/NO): YES